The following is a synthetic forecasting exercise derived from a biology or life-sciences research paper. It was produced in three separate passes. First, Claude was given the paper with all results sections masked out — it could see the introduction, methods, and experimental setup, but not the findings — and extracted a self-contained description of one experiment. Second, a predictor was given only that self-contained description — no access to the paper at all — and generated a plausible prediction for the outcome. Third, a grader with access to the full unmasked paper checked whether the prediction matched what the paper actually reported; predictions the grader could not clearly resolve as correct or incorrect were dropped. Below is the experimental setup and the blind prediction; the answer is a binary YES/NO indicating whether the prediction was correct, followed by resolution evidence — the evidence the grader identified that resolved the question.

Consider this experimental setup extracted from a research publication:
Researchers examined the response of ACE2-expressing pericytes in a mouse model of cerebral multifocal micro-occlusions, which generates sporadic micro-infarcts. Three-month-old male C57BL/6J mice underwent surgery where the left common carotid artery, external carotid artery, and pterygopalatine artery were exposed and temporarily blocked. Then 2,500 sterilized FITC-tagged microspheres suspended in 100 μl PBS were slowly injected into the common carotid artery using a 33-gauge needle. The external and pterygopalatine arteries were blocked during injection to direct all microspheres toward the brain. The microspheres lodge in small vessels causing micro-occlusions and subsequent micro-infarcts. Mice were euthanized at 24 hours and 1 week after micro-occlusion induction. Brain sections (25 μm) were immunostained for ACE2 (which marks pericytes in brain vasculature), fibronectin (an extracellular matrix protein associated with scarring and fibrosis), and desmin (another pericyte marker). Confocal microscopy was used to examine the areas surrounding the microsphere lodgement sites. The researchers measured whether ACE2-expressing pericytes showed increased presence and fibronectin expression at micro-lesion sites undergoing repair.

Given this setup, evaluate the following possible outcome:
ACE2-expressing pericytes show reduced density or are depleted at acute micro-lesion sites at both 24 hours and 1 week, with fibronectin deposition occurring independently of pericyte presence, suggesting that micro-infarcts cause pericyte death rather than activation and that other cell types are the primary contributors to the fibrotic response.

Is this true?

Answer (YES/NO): NO